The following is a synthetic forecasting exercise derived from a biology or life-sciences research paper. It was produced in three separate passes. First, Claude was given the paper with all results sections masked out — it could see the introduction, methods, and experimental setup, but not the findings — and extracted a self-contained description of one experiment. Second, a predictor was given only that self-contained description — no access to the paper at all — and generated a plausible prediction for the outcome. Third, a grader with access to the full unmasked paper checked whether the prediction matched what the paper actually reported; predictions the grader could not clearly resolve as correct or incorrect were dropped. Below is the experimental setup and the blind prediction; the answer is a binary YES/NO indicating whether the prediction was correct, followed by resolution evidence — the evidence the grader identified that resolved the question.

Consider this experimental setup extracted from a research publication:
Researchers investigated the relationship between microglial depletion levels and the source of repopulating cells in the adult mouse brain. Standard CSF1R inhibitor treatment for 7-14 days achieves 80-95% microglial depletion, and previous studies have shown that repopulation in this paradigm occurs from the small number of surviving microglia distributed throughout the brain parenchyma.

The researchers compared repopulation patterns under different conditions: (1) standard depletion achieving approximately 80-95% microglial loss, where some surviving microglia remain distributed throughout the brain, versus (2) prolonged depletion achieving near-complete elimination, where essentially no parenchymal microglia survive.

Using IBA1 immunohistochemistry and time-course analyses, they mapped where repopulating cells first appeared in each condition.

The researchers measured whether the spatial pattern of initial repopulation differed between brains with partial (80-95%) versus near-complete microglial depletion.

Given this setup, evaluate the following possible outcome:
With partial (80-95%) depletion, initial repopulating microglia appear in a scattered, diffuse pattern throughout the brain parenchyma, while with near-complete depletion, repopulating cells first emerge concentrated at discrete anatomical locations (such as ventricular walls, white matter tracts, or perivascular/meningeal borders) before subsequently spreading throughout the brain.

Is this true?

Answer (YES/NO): YES